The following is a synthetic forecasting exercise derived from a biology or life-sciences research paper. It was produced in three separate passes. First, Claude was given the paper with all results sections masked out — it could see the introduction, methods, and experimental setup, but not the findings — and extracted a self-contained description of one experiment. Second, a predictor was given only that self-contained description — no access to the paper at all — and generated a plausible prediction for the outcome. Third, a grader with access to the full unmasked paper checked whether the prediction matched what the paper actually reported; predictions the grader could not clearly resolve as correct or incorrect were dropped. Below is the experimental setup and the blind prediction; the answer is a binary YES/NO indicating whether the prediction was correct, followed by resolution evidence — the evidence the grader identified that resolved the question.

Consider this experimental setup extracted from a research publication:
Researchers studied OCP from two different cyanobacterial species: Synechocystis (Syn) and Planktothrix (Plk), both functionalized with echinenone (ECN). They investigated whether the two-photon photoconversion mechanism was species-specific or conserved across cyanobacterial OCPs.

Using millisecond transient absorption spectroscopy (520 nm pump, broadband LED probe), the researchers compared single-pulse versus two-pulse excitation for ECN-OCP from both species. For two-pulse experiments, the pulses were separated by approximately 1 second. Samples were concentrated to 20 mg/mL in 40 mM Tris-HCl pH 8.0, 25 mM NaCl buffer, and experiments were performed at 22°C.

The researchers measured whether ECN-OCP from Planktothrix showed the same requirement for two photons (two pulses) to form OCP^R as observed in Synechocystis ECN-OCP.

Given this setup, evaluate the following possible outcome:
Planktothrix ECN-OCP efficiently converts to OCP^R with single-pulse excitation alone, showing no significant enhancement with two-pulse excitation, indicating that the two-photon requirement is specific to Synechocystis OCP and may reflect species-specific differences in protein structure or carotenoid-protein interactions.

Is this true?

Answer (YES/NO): NO